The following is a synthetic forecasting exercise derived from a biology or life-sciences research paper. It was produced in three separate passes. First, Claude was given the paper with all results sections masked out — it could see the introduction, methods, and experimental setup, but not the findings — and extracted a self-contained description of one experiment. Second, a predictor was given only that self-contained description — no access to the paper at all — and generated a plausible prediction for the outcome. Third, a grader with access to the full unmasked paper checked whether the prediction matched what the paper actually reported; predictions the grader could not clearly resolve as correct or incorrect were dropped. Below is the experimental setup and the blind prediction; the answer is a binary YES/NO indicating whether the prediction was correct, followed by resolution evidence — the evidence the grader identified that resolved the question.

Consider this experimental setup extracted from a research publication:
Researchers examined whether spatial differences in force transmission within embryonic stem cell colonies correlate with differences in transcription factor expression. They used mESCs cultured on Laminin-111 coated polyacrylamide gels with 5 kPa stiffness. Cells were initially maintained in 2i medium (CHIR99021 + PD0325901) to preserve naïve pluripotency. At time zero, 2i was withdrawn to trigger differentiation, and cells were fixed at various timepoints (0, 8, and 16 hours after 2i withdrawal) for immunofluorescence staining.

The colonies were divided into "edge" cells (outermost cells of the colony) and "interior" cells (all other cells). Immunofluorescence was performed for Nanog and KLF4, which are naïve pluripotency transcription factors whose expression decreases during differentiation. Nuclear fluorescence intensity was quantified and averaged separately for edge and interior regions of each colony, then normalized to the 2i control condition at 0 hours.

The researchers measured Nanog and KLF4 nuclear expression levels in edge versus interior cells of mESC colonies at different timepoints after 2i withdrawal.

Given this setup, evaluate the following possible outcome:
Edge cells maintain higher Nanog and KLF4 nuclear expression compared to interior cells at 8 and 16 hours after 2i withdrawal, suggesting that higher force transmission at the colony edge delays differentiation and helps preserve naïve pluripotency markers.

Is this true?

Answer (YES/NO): NO